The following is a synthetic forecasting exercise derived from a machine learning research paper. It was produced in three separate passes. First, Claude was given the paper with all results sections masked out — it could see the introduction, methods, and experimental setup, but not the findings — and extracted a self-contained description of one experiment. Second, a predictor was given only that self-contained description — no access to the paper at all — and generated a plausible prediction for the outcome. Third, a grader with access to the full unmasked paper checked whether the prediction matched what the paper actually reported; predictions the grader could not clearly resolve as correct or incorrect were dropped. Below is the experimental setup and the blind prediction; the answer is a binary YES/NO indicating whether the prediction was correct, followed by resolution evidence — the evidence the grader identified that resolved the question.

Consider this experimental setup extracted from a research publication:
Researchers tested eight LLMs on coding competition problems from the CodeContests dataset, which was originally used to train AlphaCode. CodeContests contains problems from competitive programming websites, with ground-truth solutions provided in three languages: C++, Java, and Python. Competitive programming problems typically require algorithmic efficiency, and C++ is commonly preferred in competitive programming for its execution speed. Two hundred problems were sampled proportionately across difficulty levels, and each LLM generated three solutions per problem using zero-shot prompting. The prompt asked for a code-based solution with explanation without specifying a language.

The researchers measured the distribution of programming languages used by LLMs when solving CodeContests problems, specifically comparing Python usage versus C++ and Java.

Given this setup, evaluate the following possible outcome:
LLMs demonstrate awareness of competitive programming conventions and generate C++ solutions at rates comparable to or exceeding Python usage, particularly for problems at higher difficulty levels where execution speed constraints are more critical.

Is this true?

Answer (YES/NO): NO